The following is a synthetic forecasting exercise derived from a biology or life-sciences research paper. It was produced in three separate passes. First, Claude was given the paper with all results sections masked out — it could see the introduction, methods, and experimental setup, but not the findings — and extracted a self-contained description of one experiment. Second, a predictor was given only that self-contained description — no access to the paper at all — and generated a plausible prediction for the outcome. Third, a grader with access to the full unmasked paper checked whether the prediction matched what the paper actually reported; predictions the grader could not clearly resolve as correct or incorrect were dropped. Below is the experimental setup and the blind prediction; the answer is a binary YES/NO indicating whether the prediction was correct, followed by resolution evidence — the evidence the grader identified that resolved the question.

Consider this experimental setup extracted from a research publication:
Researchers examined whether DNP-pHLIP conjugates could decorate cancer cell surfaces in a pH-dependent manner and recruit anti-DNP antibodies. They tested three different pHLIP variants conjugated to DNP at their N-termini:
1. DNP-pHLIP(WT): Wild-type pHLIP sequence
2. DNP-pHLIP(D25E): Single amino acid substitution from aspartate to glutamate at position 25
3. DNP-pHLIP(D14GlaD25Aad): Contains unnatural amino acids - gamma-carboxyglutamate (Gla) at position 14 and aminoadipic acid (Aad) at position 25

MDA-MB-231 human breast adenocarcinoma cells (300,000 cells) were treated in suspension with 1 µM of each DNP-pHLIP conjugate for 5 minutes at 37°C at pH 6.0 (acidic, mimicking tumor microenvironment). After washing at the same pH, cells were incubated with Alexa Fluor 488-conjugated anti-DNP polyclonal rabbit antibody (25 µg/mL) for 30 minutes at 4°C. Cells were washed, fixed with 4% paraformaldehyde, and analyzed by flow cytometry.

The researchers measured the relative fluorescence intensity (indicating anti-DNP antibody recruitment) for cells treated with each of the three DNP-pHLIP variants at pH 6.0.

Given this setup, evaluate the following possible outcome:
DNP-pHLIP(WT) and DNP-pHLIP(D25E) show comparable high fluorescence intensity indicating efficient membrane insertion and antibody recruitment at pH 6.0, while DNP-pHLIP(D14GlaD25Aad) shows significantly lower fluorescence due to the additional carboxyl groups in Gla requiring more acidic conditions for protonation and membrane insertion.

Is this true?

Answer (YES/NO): NO